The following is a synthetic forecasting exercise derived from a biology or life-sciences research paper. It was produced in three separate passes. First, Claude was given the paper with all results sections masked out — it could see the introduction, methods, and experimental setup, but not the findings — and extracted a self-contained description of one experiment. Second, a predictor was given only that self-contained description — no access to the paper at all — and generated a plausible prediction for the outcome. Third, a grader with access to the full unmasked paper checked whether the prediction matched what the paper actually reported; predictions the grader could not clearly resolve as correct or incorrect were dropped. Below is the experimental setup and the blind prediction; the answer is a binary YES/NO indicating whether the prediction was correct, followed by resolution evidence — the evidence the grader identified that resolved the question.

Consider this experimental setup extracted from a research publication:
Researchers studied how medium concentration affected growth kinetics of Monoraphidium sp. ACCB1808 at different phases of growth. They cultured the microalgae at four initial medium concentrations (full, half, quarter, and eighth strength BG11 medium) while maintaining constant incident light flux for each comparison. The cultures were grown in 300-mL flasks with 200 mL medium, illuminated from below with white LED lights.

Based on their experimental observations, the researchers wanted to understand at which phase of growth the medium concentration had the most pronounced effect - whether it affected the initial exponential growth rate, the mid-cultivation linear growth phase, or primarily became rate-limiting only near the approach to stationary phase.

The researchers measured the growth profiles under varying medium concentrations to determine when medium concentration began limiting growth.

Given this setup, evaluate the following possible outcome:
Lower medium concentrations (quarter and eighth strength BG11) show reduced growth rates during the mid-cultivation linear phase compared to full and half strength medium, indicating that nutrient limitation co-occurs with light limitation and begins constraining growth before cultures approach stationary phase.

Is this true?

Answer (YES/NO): NO